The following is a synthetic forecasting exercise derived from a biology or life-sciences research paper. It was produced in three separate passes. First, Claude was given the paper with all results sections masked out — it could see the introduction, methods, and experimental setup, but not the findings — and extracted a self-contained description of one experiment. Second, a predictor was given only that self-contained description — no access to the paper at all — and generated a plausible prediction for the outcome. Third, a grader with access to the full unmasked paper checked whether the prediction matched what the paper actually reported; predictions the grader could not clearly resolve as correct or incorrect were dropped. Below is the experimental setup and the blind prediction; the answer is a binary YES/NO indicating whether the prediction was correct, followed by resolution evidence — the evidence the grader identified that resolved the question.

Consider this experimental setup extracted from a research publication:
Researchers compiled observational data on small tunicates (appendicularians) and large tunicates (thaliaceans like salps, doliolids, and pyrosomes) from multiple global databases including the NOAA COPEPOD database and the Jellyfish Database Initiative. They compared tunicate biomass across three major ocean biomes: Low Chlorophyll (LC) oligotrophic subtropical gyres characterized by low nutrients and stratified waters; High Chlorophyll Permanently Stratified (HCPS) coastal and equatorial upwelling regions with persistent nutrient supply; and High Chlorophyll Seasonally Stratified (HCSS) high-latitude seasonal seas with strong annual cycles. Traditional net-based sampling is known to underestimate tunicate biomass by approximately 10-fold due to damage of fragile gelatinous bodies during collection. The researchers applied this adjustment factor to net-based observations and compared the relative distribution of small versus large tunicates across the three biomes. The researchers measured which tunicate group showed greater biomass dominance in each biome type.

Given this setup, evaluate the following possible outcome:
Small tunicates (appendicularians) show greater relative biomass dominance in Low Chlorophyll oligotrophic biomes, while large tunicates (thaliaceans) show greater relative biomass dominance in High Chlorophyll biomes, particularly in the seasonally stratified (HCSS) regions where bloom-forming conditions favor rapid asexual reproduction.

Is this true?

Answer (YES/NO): NO